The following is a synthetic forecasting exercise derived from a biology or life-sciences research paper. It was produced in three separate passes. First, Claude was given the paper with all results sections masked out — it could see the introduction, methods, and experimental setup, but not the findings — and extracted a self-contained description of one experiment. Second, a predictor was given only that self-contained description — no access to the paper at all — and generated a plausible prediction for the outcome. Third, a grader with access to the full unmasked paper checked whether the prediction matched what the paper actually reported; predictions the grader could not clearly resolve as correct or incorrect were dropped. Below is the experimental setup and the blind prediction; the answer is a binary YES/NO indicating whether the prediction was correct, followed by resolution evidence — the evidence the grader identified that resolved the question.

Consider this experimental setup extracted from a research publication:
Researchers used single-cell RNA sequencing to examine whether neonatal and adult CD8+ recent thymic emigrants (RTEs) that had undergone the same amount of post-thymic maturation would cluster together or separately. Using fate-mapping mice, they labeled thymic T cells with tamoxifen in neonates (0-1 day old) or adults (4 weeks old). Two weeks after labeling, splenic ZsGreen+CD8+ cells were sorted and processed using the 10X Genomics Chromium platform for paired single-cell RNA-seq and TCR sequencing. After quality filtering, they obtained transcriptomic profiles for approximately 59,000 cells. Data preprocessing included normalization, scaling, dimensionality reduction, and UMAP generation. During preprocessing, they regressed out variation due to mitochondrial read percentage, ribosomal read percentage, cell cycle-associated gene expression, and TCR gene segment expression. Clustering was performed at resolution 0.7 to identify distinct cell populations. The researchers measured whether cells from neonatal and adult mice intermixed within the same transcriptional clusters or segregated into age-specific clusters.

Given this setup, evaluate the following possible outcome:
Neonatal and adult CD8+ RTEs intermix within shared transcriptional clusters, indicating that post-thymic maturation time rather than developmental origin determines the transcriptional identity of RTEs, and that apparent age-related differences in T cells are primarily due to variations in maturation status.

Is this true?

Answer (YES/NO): NO